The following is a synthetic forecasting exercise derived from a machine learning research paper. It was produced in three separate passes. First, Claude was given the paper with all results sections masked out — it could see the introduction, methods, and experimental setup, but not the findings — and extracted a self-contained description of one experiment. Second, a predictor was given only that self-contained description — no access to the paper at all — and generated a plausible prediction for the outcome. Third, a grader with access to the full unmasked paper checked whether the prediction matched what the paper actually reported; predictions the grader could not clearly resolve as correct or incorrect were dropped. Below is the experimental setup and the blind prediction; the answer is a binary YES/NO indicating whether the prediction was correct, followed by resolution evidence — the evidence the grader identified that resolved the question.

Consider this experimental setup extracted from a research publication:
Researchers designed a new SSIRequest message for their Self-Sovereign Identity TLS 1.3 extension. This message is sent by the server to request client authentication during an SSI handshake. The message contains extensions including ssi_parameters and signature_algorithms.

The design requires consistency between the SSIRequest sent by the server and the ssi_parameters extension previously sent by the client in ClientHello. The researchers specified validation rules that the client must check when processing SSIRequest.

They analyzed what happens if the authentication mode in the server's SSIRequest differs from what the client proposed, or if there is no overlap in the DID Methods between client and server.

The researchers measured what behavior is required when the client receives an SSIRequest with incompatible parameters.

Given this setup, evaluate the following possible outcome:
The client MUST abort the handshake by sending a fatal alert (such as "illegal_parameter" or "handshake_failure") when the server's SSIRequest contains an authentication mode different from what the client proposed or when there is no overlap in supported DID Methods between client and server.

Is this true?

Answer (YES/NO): YES